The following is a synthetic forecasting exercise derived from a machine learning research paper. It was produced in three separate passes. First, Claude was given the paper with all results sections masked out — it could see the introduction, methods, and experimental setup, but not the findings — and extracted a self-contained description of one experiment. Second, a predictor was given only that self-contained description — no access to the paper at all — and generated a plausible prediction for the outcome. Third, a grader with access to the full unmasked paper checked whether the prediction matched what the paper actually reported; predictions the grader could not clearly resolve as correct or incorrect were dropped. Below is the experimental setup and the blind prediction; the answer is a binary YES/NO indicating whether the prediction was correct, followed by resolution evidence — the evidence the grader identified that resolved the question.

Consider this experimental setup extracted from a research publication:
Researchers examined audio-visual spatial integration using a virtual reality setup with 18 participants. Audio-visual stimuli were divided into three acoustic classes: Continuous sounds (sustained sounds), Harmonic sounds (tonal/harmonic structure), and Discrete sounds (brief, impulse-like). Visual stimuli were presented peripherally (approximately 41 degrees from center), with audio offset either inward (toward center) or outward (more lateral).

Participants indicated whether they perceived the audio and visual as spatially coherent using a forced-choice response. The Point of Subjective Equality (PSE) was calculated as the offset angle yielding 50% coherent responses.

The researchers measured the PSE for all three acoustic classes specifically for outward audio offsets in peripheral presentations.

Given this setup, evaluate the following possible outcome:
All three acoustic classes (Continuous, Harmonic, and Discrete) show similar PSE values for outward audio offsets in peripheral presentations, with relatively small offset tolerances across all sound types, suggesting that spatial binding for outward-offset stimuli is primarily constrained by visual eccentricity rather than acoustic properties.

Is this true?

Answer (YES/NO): NO